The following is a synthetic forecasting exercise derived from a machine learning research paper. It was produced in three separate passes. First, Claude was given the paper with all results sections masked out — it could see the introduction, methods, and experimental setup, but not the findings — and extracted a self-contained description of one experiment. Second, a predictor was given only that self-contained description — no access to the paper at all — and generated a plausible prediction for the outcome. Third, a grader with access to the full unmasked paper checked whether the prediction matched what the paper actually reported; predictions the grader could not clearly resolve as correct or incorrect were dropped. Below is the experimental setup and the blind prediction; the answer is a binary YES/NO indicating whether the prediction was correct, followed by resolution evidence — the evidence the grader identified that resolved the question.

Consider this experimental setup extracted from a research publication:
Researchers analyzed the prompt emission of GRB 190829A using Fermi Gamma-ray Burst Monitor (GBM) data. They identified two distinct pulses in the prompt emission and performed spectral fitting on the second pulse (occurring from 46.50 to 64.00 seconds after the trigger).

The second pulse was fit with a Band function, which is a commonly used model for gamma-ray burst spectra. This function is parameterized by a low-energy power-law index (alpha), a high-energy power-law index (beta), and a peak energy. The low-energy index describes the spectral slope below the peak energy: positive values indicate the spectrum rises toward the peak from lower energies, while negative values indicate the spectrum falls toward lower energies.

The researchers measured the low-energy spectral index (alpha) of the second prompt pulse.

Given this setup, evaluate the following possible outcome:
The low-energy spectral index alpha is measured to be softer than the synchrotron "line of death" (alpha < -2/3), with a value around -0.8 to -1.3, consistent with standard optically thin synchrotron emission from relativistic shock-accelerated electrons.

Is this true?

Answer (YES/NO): NO